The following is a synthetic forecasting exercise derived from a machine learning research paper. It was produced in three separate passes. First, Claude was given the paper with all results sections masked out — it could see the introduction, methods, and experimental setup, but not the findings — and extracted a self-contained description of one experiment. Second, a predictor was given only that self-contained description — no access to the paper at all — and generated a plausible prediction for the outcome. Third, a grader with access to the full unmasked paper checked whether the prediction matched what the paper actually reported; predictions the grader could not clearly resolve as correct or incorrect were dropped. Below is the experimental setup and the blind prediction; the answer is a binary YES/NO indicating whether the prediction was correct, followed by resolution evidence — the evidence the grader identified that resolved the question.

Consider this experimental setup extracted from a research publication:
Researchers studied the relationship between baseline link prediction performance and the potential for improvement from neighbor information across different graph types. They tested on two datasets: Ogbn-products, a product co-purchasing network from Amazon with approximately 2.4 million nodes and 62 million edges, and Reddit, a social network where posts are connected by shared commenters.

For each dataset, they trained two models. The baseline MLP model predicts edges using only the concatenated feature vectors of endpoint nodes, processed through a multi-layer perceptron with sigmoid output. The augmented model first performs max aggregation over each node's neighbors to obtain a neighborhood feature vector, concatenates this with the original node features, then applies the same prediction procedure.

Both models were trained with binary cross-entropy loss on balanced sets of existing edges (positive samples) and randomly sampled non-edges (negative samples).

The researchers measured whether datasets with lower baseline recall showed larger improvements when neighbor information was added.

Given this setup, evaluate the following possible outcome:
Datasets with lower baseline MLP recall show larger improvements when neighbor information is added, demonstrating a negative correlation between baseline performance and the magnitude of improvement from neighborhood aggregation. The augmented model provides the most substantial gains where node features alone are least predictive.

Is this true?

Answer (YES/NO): YES